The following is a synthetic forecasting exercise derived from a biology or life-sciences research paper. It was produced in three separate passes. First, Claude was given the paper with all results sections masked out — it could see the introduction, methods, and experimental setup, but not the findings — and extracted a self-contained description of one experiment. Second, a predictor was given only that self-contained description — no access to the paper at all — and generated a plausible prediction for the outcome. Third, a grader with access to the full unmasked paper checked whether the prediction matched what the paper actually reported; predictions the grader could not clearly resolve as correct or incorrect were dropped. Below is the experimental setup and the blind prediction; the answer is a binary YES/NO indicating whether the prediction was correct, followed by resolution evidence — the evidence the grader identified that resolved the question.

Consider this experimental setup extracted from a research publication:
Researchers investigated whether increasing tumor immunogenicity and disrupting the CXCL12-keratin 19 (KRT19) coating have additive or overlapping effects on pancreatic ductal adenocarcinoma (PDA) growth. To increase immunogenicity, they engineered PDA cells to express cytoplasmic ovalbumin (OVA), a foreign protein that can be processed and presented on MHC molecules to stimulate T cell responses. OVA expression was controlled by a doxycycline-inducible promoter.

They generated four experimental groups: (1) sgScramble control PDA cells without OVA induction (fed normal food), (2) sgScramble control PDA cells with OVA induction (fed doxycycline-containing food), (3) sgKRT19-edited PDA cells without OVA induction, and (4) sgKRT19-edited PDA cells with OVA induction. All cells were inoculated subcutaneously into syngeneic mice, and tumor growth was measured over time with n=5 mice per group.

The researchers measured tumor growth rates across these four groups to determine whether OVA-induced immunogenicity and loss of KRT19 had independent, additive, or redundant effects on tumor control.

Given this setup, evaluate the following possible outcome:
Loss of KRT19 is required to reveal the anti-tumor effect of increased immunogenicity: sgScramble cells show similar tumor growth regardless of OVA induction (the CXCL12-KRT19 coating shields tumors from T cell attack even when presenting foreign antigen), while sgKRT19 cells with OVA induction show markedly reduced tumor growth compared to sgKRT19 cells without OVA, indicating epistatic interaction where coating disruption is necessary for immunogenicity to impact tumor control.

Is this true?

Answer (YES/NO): NO